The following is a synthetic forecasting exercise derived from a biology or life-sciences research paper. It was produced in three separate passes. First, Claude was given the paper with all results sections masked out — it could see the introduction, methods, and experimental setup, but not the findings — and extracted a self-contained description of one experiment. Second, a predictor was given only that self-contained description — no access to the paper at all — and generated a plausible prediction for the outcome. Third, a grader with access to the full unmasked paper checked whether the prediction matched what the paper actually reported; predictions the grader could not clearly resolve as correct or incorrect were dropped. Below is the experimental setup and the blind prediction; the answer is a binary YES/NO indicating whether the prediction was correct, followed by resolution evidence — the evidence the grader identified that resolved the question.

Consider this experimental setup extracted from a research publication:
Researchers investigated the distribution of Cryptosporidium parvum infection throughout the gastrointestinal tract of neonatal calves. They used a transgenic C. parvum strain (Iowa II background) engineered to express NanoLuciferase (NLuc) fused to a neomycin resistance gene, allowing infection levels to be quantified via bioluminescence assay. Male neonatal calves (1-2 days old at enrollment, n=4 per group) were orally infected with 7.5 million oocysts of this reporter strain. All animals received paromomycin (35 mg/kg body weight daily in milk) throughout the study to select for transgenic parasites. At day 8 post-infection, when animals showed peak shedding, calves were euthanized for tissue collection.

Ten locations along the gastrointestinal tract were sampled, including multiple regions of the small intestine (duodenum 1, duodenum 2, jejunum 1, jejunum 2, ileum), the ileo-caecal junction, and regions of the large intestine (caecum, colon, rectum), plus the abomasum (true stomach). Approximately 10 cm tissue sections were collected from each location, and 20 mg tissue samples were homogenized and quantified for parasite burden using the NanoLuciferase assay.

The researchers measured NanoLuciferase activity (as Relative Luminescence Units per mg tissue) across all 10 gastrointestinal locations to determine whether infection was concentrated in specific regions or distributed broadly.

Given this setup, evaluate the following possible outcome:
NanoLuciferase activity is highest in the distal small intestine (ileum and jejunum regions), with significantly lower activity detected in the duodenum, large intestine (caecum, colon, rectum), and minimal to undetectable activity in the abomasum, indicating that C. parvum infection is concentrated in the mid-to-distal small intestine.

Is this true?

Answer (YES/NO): NO